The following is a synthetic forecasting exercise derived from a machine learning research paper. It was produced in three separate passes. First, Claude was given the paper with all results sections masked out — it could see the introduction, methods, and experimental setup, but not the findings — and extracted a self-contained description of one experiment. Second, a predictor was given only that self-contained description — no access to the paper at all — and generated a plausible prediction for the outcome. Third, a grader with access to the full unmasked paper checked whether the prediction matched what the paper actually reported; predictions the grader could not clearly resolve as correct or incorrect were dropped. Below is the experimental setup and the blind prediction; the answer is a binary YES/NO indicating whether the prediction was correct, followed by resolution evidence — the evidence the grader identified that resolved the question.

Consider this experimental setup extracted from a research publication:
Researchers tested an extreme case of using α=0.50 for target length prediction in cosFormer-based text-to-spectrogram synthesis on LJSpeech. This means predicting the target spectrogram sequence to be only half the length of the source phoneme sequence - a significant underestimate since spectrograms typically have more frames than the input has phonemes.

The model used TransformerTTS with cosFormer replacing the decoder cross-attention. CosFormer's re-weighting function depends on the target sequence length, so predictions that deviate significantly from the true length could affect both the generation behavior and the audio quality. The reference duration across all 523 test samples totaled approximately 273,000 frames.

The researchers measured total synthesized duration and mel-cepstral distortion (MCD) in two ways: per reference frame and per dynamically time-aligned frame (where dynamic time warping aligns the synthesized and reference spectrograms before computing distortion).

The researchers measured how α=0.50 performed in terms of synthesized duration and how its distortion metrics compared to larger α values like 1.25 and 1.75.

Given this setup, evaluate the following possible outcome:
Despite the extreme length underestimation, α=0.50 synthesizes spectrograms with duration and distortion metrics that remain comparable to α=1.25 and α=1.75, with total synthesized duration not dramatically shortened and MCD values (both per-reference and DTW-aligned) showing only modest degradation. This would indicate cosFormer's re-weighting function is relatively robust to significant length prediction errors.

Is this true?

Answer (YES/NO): NO